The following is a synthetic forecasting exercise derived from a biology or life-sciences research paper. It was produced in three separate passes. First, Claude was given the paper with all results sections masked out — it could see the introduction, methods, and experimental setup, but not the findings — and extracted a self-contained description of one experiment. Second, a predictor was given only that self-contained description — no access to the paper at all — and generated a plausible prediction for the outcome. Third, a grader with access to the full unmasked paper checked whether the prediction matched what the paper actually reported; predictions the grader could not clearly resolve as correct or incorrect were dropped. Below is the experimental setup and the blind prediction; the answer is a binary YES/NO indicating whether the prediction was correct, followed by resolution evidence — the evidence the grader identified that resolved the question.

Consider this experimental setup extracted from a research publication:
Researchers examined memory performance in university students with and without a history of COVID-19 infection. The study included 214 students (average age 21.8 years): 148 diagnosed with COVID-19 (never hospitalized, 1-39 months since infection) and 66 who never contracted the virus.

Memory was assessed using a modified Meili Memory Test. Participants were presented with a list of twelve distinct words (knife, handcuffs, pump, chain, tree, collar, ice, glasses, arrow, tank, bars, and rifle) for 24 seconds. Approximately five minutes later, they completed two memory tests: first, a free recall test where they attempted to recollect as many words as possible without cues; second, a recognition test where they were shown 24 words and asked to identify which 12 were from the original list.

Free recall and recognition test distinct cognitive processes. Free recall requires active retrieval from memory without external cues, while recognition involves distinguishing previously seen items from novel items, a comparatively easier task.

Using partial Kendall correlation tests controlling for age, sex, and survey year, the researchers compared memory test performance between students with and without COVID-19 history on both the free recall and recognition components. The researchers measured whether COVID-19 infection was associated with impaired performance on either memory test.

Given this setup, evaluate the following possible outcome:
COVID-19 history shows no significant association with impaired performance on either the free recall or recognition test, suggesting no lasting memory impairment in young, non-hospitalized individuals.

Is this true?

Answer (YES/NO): YES